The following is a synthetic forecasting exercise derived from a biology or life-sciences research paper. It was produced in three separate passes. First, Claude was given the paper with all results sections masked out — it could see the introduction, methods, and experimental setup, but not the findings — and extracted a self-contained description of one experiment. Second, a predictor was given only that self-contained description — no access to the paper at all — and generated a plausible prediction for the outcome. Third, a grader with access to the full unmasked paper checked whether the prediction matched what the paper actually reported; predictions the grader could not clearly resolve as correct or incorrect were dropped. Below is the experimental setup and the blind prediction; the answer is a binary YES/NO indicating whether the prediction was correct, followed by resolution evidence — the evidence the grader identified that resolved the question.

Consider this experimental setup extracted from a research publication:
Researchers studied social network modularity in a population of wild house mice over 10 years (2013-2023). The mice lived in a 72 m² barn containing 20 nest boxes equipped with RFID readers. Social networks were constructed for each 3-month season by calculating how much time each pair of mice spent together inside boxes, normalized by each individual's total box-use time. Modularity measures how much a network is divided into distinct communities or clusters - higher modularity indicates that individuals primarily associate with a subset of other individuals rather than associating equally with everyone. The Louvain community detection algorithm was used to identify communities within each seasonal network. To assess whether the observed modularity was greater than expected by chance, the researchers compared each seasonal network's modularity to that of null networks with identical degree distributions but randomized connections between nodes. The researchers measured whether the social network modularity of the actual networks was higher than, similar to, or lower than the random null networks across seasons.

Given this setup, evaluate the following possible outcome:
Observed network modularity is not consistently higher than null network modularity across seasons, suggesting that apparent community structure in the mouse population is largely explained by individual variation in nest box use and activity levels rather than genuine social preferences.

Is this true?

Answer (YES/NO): NO